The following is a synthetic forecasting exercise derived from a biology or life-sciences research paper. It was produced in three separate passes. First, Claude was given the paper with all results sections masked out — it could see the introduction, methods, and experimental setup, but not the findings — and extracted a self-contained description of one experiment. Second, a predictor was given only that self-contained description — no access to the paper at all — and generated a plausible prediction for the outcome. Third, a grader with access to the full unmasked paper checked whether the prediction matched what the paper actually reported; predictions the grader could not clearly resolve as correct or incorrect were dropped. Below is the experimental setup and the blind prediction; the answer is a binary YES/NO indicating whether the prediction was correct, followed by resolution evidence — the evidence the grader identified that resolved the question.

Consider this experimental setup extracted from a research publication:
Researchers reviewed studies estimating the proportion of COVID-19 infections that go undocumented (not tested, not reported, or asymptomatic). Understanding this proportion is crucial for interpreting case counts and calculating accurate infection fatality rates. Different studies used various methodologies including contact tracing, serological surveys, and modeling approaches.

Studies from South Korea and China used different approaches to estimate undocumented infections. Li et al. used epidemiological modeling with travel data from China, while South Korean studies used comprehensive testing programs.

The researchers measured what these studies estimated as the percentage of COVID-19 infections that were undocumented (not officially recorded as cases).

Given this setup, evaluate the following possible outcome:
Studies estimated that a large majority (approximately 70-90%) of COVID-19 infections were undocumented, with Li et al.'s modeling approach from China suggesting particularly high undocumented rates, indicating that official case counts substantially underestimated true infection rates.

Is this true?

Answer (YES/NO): YES